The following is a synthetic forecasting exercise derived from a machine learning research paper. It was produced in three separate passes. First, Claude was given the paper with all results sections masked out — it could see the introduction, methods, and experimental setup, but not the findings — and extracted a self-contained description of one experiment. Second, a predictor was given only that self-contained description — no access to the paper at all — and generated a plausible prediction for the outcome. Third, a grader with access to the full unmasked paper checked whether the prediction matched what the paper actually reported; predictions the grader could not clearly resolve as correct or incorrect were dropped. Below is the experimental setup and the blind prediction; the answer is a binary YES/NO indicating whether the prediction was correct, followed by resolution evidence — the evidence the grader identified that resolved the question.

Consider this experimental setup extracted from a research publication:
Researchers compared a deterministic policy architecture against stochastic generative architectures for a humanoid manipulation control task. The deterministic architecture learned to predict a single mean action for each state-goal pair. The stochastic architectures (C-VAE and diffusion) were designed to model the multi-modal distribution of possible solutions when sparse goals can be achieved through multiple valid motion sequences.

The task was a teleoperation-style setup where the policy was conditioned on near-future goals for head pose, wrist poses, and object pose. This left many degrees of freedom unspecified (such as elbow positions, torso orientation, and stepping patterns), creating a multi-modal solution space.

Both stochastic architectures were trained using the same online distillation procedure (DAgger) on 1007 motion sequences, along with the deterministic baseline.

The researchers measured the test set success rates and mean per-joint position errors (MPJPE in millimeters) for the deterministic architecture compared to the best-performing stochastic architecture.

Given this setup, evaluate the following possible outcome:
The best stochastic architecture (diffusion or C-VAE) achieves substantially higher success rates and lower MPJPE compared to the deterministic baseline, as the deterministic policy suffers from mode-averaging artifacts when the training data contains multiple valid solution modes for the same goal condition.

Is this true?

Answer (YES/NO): NO